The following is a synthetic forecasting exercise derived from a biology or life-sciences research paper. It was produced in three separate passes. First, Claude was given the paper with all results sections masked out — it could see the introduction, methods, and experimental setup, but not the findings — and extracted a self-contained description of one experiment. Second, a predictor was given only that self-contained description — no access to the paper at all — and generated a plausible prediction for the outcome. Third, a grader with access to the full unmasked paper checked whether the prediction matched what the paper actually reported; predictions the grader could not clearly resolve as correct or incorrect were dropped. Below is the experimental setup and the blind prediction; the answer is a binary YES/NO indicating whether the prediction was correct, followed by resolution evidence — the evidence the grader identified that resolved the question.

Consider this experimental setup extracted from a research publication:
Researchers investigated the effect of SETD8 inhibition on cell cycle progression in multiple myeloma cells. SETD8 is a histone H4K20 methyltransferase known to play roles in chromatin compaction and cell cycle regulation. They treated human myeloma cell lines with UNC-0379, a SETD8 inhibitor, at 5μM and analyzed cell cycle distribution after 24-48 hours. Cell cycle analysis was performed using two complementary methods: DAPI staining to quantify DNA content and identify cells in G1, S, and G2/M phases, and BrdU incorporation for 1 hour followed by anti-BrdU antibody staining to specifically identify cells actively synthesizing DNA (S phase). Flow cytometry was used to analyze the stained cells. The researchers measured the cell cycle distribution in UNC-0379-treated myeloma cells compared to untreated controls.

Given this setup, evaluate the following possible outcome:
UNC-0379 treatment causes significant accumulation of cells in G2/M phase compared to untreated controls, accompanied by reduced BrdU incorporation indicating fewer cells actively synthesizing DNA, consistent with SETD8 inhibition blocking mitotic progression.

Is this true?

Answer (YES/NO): NO